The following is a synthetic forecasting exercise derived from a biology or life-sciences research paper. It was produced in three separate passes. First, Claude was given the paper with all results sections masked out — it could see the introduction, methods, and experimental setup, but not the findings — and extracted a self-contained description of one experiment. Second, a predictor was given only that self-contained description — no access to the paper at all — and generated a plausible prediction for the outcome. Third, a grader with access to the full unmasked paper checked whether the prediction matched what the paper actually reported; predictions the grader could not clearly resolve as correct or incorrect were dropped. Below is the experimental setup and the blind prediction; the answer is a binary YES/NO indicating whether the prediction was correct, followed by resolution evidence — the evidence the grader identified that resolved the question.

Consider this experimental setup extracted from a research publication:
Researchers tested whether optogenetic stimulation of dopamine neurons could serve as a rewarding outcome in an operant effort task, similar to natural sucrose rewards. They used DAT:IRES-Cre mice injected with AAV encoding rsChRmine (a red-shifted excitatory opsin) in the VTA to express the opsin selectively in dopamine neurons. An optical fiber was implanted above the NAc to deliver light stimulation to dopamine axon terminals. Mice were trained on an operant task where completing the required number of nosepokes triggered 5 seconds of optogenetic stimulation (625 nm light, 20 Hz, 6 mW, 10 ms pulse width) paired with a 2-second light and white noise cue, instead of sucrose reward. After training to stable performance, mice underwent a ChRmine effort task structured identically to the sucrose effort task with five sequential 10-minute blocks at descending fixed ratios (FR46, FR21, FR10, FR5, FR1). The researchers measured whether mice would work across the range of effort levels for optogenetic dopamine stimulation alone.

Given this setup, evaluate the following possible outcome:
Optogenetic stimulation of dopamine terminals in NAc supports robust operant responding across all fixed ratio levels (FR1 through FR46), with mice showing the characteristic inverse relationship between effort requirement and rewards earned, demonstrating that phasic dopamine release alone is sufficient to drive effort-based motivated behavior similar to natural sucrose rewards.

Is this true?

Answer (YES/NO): YES